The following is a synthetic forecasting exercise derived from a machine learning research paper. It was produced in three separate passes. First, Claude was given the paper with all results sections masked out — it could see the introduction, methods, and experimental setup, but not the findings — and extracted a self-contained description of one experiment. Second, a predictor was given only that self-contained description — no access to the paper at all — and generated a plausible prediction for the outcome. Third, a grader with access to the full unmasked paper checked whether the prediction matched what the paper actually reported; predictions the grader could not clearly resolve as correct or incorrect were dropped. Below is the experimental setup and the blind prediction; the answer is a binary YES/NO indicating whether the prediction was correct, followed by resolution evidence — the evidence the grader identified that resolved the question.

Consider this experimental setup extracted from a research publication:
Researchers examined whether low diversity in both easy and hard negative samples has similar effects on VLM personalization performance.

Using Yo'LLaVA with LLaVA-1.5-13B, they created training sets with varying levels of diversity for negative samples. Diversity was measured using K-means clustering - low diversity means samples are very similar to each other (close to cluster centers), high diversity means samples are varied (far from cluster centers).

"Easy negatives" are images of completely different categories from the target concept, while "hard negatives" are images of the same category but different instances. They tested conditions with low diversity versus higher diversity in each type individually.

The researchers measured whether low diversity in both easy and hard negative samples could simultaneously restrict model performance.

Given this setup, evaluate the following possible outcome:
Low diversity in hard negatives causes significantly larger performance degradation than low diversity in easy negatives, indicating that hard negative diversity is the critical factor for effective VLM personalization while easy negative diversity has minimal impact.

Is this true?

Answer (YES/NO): NO